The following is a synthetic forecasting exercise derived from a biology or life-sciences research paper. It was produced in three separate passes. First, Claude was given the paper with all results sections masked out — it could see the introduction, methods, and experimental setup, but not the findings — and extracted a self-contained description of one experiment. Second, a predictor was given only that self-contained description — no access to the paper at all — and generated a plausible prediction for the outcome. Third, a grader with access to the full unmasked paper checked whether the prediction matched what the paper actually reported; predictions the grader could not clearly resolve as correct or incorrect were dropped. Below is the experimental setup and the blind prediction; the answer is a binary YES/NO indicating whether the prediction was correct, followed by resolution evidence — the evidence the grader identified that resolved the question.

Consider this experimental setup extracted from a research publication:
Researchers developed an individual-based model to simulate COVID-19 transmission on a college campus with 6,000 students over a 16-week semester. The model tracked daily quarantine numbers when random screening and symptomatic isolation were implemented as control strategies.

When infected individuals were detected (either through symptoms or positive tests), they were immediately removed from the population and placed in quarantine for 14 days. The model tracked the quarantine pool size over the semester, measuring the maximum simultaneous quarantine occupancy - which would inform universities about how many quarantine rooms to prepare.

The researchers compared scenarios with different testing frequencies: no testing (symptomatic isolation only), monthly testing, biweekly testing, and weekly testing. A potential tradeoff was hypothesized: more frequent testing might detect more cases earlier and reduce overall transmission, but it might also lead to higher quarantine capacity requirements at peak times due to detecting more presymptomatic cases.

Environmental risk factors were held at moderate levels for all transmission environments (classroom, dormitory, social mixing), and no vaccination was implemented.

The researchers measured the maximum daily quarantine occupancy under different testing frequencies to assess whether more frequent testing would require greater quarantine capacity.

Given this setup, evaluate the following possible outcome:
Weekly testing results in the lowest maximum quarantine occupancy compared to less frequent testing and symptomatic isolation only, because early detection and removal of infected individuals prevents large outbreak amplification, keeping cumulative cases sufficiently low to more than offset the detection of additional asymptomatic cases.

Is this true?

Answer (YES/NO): YES